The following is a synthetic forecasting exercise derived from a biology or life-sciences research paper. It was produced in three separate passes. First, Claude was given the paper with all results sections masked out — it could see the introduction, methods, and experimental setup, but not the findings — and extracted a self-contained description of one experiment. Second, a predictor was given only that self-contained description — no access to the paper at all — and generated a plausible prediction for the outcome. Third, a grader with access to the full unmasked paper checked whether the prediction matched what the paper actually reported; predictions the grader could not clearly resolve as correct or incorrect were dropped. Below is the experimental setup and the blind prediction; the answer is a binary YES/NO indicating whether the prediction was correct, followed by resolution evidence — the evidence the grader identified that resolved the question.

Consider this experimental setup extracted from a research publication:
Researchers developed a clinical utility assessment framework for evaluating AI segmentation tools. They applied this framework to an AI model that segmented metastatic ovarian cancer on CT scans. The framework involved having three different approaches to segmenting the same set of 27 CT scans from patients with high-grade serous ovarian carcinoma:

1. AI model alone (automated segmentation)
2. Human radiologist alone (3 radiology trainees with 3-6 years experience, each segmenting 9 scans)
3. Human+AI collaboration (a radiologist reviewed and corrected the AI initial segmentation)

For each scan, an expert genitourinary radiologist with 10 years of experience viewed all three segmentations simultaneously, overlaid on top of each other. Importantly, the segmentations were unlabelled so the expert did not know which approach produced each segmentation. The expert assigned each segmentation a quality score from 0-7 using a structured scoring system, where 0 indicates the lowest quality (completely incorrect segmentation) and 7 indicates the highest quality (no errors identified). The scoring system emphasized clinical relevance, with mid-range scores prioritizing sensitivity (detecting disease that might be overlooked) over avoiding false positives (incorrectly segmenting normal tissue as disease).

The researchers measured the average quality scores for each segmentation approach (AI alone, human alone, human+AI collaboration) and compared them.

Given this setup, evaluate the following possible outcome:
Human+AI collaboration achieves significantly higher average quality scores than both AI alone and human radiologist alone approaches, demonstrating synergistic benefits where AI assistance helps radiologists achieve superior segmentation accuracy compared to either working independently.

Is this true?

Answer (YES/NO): YES